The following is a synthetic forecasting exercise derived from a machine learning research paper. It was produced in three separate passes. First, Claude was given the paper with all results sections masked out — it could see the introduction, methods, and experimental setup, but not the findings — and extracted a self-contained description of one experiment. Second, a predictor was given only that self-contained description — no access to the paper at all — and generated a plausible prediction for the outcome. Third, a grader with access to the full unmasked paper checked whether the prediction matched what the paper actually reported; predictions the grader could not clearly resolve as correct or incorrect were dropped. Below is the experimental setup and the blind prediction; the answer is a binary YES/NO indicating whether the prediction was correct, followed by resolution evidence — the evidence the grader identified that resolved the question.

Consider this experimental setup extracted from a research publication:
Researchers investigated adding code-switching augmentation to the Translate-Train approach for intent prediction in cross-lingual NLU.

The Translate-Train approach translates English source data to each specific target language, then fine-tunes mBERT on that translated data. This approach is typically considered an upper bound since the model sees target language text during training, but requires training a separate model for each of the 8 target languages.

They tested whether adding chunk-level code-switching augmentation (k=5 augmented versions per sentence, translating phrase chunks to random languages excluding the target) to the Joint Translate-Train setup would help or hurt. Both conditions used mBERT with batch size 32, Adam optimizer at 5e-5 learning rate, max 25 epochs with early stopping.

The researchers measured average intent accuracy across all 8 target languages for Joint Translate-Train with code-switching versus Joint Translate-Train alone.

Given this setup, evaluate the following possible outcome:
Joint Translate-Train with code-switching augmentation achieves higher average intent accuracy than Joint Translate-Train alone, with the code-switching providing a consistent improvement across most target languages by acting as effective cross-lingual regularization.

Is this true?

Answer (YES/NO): YES